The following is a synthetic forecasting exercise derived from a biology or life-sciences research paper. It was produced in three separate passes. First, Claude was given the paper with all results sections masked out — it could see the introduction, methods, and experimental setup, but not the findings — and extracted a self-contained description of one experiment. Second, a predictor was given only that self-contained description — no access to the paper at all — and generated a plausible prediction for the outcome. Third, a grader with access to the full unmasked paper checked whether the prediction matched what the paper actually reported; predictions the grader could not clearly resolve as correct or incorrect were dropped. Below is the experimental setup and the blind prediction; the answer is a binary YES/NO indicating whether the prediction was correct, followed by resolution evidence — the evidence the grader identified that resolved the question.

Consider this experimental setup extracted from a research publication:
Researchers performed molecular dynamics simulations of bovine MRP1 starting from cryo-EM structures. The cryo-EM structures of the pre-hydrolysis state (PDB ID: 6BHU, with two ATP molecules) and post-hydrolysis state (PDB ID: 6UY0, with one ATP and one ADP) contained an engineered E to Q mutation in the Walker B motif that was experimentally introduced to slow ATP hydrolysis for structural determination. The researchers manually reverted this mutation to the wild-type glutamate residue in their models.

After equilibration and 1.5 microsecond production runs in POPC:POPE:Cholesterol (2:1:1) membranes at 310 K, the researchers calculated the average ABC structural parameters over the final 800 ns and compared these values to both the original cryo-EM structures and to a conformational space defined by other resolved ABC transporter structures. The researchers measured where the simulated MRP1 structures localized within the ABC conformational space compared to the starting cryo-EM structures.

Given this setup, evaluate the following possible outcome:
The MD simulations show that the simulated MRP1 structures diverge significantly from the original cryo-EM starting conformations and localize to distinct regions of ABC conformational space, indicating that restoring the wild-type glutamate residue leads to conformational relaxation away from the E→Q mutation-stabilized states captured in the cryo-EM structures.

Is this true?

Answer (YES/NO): NO